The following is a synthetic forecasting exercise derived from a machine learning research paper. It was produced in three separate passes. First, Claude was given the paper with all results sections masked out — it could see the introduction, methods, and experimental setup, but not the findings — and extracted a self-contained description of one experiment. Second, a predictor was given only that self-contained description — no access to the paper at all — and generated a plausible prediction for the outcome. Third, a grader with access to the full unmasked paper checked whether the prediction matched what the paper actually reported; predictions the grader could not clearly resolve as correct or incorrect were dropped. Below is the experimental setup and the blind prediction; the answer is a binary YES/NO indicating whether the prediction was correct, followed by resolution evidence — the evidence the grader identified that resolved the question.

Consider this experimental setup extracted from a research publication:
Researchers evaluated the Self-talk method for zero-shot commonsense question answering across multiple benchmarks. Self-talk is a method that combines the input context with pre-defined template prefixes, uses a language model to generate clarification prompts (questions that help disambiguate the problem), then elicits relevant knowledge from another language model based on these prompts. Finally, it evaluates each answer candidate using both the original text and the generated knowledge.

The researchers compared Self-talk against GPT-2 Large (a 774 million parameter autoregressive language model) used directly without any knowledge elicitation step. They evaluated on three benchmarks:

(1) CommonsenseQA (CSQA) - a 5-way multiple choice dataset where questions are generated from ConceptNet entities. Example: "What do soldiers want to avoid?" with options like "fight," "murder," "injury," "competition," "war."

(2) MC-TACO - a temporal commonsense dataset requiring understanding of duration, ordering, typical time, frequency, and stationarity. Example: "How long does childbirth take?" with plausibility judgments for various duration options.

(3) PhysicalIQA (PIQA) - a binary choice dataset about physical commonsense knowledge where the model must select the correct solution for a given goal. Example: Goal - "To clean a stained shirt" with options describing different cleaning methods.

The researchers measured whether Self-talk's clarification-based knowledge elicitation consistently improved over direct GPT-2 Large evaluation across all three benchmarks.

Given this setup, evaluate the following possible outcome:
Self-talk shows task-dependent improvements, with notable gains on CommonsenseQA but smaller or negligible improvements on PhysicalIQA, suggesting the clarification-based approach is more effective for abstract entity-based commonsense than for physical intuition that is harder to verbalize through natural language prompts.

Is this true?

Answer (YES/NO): NO